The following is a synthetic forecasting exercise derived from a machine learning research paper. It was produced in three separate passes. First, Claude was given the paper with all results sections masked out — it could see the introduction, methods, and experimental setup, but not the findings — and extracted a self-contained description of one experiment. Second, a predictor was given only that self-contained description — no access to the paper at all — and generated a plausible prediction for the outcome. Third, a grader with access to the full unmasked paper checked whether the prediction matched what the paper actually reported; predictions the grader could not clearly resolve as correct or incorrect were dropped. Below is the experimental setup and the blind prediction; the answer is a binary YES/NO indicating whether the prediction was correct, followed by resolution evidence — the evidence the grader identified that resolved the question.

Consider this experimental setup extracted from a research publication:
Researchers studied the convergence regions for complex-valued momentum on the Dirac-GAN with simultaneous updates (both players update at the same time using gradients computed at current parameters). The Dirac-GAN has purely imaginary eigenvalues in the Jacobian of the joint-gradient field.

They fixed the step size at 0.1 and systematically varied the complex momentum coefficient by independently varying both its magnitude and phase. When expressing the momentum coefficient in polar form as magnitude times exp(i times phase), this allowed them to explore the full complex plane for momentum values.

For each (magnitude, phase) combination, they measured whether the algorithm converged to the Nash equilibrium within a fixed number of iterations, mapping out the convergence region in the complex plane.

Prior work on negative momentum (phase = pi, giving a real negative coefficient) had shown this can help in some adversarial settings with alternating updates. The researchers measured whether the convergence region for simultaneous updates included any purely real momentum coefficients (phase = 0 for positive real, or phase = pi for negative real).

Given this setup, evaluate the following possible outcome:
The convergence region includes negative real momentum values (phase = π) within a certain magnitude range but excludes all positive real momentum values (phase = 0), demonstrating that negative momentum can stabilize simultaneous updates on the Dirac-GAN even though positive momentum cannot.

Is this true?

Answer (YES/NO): NO